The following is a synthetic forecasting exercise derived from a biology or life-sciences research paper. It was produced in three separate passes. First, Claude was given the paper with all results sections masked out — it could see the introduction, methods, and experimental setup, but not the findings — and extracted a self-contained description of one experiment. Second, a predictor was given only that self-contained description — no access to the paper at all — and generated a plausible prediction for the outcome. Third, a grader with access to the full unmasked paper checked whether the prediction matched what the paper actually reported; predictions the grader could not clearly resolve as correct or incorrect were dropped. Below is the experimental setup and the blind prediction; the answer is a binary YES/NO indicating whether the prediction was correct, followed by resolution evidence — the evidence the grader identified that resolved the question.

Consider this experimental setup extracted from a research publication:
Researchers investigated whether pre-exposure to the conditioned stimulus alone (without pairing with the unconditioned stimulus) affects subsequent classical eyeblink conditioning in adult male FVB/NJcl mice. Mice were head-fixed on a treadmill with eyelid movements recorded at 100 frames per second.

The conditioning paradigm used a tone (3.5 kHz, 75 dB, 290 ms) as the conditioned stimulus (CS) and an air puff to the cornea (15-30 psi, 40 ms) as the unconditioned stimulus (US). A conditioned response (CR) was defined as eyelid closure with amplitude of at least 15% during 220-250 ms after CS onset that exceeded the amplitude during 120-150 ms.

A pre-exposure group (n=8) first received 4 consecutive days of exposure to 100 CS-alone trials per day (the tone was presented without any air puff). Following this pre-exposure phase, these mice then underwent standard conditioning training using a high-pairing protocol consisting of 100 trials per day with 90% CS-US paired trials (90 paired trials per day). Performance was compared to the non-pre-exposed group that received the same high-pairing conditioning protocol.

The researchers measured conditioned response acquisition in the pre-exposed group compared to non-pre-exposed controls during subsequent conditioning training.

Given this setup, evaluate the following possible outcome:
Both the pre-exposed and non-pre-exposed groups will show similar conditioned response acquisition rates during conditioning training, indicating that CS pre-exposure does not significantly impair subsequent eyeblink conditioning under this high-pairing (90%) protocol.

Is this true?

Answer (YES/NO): NO